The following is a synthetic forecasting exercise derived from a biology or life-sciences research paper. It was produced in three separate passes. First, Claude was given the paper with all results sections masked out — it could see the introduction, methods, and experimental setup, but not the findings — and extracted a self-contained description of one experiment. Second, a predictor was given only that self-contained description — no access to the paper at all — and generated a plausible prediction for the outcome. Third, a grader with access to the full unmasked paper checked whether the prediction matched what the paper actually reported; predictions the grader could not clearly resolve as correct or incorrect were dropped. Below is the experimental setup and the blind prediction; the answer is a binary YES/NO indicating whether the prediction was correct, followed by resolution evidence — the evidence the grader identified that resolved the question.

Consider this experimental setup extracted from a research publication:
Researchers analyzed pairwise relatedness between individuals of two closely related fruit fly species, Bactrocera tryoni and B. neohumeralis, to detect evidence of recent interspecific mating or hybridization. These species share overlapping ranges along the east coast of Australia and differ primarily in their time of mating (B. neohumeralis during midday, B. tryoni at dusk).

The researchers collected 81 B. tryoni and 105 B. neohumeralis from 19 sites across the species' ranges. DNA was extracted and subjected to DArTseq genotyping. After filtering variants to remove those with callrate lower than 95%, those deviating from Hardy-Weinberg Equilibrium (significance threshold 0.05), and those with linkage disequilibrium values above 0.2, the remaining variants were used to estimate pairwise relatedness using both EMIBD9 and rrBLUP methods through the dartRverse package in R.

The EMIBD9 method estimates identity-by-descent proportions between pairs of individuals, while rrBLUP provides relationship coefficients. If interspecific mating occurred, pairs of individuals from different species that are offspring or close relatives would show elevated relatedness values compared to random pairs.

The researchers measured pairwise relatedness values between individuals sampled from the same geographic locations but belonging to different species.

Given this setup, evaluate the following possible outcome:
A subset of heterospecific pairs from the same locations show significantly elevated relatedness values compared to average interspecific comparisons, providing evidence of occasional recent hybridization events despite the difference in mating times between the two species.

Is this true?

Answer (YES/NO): NO